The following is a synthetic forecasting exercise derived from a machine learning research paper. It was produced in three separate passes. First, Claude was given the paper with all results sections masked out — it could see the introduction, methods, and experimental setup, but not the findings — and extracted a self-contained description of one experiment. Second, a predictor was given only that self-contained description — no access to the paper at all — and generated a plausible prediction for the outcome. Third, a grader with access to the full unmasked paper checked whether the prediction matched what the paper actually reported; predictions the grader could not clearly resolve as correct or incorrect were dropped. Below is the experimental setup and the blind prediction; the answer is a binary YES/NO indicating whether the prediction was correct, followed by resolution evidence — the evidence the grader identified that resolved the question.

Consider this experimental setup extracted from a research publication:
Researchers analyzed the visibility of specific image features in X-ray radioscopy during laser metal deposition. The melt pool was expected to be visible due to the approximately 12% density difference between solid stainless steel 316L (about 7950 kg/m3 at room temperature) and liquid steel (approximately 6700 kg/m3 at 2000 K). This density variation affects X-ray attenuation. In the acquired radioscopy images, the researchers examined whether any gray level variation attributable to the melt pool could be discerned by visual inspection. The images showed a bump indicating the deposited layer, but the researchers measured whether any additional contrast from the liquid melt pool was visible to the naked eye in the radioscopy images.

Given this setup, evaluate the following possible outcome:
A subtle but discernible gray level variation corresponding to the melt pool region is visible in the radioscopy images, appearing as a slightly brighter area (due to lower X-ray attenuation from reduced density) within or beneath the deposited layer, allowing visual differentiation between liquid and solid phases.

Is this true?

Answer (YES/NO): NO